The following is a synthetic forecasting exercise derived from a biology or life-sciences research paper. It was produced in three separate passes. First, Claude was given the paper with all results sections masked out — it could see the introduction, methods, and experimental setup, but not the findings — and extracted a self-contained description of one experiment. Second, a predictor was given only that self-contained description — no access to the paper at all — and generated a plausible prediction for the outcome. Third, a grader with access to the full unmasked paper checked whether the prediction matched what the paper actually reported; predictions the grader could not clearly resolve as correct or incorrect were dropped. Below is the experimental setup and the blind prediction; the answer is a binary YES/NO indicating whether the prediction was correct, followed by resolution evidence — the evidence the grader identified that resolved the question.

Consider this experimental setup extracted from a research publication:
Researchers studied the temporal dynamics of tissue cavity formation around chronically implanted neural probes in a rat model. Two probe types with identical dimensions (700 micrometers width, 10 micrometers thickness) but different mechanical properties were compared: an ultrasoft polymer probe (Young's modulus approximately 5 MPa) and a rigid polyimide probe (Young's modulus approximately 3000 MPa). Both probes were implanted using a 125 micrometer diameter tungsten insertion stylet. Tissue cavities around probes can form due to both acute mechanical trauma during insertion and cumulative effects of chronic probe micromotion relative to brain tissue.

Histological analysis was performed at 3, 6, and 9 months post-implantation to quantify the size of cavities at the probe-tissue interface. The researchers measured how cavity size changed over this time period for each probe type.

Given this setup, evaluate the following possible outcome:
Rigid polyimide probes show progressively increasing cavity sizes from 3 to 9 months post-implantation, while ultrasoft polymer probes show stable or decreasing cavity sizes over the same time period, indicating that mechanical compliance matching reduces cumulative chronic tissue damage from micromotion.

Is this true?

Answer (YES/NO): YES